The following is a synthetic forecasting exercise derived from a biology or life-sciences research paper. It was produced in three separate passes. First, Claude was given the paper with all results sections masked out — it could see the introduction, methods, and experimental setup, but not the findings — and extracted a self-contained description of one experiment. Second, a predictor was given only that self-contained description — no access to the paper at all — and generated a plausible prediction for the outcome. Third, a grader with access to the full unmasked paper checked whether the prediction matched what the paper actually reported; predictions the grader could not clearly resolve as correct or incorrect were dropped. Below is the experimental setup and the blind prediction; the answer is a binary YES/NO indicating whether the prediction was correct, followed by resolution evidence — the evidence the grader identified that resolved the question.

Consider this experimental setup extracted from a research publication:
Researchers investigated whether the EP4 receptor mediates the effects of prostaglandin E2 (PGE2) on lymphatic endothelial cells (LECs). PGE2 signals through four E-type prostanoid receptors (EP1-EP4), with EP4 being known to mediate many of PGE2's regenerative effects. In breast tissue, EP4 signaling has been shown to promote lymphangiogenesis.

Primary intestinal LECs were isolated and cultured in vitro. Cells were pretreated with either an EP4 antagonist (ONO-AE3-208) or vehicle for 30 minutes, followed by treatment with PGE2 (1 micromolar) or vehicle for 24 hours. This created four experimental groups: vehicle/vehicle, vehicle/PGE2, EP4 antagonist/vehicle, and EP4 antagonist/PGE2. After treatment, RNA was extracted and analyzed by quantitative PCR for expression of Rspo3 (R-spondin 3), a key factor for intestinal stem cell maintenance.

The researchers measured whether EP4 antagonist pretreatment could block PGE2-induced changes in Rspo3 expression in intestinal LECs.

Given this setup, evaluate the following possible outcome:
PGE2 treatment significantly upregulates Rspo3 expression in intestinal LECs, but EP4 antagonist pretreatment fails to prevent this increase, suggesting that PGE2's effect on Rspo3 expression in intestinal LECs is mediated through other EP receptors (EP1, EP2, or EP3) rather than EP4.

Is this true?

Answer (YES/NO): NO